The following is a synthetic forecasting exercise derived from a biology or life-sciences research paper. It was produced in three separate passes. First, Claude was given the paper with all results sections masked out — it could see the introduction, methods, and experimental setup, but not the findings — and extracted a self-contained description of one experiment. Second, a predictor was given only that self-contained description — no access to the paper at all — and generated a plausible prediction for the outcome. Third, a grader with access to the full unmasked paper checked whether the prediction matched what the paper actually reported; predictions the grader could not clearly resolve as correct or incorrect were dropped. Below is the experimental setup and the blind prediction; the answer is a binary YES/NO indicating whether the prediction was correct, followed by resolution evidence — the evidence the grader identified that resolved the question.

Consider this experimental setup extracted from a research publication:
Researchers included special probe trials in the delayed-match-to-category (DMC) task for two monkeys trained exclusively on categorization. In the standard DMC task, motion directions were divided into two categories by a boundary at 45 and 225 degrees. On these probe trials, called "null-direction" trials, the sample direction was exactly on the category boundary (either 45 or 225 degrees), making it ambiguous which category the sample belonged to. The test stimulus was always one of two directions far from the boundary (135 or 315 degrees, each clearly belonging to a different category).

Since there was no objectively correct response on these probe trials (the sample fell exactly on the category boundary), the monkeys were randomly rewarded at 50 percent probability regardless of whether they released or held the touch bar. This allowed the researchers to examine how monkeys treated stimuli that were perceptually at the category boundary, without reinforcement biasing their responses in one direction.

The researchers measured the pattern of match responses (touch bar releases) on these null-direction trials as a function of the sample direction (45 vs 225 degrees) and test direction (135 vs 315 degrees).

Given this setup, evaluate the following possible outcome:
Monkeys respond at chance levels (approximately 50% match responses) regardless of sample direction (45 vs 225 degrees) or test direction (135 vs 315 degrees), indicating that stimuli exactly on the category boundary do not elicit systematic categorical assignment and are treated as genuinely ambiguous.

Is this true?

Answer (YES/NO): NO